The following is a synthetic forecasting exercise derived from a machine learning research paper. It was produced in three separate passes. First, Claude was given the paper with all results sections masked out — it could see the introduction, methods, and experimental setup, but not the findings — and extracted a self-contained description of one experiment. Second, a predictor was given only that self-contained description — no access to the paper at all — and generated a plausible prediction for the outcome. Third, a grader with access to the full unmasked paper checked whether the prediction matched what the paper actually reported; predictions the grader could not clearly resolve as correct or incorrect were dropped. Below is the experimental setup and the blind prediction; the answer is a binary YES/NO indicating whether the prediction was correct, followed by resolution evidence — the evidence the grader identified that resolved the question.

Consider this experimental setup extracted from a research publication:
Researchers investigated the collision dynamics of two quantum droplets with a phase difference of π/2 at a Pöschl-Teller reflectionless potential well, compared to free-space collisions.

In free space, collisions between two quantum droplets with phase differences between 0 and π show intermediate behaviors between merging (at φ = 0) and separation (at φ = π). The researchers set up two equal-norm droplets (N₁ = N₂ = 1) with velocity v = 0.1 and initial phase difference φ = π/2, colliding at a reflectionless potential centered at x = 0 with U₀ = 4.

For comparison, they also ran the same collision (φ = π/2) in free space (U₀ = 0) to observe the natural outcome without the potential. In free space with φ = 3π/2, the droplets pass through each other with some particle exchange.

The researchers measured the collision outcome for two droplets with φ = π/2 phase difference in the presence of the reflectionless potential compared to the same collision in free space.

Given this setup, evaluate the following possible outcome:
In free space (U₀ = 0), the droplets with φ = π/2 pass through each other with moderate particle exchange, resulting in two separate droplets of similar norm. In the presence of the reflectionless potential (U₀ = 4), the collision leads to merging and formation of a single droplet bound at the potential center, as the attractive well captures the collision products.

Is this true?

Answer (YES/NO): NO